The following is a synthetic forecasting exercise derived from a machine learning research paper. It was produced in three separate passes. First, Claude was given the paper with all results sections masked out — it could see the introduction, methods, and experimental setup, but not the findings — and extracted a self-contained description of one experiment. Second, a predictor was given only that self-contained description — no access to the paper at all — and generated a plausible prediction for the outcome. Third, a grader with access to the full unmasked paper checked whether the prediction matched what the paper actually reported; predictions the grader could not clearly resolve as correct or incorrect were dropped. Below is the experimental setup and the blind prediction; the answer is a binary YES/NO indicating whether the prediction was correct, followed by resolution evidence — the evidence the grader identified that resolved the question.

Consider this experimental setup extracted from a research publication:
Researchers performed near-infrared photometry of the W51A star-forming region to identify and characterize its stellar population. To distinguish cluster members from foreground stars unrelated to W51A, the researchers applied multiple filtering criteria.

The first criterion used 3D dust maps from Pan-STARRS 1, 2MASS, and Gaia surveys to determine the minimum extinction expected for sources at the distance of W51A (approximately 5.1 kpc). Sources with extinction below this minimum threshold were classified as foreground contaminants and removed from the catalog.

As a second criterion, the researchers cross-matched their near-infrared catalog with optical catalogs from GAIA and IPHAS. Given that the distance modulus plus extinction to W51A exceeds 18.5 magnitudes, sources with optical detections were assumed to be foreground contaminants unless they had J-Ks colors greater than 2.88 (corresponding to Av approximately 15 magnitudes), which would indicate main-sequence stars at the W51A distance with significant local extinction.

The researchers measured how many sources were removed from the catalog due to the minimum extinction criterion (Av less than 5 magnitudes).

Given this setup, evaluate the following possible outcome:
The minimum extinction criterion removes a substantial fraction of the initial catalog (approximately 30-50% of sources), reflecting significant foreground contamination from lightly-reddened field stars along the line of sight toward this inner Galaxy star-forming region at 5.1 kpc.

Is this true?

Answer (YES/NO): NO